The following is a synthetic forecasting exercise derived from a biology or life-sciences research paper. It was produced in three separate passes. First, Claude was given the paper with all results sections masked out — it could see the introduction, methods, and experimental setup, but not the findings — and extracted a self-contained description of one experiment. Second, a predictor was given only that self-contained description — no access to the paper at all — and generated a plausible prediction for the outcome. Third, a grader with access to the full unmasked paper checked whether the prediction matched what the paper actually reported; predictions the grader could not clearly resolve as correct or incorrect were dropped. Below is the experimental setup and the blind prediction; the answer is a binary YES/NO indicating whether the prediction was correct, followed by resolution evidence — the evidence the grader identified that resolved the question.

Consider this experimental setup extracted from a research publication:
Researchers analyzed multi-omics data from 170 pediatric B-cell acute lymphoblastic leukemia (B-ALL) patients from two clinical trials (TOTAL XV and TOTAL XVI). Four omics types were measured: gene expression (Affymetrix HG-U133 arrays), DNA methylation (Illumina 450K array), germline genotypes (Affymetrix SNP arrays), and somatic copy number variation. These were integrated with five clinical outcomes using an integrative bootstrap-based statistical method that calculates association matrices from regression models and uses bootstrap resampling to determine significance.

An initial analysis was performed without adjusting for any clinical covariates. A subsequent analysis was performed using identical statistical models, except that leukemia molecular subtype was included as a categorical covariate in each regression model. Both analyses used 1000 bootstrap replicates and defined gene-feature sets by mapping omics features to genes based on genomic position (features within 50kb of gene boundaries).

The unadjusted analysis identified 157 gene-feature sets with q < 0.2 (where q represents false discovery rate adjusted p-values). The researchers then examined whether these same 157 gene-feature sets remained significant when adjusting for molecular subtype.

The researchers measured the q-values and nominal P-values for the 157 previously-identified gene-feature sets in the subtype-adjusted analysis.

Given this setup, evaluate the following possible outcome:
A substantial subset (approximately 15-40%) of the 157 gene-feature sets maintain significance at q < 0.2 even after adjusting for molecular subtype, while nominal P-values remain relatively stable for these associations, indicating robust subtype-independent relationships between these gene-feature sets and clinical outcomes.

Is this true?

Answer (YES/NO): NO